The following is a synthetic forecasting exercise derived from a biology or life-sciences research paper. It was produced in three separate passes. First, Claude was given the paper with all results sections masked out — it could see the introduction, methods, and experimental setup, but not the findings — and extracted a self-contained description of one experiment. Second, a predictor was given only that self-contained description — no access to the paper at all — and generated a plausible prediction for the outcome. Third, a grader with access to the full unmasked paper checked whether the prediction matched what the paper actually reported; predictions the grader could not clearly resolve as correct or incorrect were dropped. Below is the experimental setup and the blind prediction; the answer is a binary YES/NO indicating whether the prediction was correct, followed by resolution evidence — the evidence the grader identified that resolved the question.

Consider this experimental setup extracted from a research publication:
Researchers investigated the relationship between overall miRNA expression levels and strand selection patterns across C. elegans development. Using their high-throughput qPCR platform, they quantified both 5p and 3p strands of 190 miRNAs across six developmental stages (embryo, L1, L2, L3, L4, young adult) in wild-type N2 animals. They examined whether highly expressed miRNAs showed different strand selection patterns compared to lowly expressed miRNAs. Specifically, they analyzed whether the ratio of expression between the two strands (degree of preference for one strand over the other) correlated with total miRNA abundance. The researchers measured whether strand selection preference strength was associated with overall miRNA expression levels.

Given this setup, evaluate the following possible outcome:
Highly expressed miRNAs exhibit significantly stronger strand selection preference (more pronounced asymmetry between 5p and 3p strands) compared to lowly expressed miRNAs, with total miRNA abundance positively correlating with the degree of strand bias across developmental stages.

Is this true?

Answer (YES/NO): YES